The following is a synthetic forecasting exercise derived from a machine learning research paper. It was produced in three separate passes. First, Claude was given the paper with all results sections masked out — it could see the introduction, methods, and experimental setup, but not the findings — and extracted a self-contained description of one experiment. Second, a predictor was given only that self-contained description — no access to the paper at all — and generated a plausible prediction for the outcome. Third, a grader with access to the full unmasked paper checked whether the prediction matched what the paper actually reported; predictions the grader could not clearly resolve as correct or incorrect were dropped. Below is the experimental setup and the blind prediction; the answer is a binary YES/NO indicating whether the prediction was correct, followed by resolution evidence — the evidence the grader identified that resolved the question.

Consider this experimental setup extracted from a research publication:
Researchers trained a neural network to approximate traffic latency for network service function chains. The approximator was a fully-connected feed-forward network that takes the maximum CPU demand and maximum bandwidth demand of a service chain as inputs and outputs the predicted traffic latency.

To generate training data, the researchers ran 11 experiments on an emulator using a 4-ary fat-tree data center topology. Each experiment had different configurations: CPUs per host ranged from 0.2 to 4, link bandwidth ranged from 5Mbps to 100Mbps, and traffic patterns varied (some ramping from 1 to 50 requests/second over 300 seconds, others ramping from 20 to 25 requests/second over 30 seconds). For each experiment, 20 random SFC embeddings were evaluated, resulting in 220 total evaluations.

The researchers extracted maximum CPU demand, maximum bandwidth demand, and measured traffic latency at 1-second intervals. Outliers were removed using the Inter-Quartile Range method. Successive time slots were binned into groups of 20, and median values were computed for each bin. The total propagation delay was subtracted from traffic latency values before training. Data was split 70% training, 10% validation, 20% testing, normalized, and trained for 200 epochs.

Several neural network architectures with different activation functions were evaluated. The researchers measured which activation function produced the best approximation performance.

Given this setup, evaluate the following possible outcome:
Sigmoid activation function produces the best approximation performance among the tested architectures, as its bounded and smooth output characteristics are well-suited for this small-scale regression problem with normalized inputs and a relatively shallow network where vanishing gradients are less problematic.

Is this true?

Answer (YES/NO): YES